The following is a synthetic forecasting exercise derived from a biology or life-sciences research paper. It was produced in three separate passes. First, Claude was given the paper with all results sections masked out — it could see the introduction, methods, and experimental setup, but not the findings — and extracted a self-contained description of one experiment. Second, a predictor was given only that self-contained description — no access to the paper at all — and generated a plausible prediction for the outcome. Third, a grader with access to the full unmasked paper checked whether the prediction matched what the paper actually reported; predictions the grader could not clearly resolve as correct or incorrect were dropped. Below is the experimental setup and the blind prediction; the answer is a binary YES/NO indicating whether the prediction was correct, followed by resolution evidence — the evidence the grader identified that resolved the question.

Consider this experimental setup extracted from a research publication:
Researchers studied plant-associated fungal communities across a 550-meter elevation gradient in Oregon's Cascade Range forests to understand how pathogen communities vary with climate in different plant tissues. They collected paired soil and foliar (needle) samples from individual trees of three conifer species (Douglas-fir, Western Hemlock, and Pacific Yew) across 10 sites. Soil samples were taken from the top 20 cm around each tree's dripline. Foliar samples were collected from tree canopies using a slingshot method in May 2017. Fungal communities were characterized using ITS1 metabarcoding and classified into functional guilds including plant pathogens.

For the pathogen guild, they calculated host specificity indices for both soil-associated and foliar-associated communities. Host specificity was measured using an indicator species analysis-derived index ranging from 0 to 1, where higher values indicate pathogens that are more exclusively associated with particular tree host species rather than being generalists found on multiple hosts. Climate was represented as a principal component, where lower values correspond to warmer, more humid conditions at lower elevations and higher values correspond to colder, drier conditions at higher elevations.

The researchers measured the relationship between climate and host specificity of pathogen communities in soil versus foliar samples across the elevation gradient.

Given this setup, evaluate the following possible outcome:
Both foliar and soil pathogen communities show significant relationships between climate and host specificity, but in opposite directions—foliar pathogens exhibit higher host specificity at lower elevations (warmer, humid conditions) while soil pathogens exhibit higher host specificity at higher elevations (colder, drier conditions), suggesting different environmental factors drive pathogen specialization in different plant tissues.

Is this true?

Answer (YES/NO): NO